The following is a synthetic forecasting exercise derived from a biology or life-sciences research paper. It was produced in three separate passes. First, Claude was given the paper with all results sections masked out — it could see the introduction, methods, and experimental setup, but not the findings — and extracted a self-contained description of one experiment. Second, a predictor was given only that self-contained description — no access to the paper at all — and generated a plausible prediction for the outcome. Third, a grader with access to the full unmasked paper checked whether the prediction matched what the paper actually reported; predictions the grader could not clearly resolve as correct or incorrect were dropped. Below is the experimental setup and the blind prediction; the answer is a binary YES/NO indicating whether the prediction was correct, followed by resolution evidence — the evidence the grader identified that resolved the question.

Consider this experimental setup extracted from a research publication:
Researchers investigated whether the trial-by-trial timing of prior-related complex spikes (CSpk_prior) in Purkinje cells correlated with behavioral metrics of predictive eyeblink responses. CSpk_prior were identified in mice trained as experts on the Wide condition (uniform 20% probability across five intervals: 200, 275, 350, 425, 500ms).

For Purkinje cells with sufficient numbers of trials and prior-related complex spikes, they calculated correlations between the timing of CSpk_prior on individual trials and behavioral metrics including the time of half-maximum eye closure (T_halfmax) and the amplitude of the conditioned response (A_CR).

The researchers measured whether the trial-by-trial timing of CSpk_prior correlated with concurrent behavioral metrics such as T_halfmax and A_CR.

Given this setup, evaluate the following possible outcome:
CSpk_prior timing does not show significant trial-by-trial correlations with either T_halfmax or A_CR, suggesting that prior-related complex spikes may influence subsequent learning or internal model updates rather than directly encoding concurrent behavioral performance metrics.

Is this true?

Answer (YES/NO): YES